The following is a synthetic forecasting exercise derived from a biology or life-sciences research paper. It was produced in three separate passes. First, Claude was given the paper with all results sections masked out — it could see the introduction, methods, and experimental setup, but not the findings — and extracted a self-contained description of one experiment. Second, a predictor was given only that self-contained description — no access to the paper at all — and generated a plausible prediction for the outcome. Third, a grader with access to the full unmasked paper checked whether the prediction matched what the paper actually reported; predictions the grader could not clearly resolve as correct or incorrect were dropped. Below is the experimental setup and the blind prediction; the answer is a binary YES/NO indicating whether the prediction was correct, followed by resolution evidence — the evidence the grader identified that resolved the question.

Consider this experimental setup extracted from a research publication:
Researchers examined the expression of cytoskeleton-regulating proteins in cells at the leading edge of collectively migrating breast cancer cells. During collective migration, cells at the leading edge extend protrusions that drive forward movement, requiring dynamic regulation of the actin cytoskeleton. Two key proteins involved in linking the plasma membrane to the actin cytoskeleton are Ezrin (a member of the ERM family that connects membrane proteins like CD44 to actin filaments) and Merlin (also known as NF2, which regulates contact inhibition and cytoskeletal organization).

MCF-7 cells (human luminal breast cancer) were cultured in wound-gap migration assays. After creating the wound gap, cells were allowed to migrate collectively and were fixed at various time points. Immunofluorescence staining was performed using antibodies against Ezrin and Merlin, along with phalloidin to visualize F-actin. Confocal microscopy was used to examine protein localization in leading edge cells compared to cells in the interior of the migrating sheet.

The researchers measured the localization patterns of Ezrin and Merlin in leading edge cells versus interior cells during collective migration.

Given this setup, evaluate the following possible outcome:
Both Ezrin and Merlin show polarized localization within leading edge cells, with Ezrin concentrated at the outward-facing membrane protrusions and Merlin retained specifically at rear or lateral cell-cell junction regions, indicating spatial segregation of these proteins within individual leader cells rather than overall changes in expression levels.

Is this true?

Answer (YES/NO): NO